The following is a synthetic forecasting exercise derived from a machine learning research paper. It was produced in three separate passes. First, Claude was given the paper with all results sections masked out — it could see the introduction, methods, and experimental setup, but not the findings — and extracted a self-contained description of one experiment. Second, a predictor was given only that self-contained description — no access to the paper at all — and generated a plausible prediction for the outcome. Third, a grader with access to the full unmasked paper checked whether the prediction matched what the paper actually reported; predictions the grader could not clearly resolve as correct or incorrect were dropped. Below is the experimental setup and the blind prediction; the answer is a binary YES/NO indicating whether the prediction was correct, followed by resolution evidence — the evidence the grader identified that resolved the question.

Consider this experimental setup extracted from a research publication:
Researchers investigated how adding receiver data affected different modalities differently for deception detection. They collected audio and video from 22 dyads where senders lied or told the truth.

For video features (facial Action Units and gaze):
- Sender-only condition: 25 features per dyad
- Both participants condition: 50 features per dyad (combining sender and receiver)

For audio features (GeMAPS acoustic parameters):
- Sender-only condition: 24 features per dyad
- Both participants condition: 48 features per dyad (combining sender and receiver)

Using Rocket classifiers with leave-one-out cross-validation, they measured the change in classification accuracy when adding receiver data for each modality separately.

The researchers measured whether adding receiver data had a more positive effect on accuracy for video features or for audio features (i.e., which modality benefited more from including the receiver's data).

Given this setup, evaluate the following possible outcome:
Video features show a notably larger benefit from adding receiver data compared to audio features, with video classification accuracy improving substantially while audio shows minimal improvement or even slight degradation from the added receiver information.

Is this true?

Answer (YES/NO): YES